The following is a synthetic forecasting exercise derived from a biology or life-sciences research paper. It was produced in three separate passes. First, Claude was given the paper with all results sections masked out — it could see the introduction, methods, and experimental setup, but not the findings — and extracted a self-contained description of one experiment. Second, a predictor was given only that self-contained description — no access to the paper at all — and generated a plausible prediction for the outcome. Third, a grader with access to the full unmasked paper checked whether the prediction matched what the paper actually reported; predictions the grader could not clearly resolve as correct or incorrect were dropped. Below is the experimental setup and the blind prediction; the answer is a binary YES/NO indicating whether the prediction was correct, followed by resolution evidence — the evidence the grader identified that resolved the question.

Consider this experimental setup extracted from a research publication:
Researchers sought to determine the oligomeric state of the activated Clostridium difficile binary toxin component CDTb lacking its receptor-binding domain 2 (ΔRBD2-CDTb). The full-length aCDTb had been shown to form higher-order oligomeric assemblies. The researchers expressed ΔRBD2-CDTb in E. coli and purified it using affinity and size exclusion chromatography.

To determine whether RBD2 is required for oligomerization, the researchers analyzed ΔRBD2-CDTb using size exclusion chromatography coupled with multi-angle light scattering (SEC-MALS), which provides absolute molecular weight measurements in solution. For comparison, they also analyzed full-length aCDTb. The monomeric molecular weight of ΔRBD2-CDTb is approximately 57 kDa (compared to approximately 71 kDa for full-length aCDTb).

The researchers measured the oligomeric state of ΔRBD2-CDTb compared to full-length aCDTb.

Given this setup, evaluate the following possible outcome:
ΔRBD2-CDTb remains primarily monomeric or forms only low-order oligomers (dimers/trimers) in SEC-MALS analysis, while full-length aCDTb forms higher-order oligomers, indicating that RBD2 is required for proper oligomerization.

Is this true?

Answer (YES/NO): NO